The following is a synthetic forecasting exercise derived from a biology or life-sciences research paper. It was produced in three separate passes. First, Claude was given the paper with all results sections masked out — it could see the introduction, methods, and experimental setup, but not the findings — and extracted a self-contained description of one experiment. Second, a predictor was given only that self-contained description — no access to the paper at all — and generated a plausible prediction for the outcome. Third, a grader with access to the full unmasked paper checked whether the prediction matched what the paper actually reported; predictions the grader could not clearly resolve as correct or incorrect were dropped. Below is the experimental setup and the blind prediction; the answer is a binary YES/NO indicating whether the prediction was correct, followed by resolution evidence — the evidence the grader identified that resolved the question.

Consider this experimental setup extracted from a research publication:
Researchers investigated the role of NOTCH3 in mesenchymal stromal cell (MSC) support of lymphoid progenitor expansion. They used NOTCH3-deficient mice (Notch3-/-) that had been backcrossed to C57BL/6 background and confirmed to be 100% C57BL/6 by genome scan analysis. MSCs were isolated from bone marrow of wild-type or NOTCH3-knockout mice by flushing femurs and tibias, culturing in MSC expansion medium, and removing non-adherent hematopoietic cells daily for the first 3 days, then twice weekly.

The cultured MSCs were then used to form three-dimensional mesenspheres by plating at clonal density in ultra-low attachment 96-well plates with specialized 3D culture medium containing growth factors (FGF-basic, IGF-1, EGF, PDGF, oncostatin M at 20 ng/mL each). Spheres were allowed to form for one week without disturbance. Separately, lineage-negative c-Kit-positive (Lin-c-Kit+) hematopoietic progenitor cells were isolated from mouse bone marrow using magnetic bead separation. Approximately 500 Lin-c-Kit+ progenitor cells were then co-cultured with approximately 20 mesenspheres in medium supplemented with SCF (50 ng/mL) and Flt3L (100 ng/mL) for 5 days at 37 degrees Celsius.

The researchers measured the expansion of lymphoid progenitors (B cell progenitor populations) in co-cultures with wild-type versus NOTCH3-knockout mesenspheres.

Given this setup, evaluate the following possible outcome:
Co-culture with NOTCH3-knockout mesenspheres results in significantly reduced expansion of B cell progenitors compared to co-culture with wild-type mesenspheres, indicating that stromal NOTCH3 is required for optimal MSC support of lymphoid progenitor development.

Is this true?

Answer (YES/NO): YES